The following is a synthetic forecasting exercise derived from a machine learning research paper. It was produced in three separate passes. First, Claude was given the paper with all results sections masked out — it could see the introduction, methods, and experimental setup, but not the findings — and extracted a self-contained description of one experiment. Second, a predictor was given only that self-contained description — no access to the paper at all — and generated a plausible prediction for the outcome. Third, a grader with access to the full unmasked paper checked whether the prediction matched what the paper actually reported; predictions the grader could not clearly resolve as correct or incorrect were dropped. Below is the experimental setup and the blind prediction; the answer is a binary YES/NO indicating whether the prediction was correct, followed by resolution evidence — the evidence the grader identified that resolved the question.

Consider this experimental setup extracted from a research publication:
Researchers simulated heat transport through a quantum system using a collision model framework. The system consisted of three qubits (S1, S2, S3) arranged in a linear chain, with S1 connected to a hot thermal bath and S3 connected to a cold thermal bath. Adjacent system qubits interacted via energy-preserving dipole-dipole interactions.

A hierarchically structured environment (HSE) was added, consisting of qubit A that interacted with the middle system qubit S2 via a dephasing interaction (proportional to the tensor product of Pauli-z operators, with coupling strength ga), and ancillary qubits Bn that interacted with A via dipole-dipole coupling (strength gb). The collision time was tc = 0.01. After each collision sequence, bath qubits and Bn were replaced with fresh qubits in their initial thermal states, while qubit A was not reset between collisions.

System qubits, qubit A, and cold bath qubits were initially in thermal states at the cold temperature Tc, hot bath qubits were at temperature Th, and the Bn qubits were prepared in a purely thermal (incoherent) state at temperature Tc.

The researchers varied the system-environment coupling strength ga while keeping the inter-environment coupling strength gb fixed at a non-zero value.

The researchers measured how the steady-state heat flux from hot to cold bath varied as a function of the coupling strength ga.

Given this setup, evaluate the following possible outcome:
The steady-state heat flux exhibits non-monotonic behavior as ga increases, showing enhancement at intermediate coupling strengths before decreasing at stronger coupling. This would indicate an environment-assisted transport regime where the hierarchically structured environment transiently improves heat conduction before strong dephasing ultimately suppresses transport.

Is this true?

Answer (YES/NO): NO